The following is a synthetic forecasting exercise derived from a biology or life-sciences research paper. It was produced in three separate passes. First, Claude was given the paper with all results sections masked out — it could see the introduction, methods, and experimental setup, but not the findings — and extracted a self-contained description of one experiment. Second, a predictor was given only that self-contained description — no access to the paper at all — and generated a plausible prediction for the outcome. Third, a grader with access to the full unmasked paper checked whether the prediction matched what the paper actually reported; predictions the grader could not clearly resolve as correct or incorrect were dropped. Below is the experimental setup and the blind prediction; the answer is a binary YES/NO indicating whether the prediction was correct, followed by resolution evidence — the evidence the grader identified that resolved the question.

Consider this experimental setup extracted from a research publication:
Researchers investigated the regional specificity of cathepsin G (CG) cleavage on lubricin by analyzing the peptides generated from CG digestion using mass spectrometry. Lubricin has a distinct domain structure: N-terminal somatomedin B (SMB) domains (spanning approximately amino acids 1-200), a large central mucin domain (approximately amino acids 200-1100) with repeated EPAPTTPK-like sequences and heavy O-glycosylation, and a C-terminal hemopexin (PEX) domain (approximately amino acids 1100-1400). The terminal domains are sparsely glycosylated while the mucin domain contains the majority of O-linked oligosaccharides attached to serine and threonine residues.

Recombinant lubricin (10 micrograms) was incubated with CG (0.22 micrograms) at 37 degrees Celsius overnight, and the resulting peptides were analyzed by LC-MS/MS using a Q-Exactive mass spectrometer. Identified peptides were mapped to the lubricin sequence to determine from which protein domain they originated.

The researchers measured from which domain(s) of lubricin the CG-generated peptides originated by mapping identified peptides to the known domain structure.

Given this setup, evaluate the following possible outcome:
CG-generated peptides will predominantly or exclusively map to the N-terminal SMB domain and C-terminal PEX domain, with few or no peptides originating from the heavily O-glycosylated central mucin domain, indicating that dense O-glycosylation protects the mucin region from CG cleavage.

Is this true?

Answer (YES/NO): NO